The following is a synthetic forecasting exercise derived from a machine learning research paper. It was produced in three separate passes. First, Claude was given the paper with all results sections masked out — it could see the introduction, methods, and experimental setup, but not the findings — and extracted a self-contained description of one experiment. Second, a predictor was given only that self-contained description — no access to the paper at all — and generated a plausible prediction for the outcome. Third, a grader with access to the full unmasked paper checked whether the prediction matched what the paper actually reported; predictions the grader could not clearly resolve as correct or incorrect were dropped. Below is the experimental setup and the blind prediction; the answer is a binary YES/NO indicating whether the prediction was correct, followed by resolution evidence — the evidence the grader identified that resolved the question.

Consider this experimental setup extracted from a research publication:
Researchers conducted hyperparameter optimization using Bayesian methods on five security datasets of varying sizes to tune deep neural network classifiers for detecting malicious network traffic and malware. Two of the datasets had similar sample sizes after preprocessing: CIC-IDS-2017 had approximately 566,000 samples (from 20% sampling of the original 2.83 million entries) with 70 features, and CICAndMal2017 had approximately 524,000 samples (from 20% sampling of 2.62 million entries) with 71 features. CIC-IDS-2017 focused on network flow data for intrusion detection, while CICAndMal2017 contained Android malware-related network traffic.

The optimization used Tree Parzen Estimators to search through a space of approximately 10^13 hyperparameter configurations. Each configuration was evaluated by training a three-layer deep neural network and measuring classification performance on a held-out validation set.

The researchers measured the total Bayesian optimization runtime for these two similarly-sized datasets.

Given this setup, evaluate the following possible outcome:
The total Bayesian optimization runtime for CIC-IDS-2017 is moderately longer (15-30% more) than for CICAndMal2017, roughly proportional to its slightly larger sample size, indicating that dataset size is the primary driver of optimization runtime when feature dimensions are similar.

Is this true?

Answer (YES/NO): NO